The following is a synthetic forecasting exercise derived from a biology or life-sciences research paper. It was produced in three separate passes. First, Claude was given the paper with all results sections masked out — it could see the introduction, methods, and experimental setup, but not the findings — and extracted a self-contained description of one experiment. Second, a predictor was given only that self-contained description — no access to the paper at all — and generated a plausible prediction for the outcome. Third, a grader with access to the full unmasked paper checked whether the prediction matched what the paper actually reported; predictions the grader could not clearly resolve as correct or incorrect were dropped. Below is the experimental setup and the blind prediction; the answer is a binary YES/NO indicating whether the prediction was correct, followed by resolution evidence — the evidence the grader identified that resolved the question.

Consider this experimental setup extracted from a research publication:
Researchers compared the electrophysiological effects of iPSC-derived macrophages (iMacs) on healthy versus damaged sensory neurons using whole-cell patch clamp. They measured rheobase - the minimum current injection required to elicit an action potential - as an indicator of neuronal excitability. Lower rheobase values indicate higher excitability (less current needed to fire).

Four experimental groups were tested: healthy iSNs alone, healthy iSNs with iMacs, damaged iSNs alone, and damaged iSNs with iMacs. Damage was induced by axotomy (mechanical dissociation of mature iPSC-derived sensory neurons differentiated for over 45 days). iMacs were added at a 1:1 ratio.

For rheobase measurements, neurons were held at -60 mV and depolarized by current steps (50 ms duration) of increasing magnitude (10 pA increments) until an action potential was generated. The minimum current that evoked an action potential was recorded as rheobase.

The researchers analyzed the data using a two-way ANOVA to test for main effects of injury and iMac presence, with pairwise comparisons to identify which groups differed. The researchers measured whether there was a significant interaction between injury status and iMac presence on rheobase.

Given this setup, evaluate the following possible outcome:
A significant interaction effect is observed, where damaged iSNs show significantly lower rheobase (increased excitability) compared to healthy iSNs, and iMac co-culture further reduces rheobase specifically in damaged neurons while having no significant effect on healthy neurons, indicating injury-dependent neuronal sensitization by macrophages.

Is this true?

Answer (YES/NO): NO